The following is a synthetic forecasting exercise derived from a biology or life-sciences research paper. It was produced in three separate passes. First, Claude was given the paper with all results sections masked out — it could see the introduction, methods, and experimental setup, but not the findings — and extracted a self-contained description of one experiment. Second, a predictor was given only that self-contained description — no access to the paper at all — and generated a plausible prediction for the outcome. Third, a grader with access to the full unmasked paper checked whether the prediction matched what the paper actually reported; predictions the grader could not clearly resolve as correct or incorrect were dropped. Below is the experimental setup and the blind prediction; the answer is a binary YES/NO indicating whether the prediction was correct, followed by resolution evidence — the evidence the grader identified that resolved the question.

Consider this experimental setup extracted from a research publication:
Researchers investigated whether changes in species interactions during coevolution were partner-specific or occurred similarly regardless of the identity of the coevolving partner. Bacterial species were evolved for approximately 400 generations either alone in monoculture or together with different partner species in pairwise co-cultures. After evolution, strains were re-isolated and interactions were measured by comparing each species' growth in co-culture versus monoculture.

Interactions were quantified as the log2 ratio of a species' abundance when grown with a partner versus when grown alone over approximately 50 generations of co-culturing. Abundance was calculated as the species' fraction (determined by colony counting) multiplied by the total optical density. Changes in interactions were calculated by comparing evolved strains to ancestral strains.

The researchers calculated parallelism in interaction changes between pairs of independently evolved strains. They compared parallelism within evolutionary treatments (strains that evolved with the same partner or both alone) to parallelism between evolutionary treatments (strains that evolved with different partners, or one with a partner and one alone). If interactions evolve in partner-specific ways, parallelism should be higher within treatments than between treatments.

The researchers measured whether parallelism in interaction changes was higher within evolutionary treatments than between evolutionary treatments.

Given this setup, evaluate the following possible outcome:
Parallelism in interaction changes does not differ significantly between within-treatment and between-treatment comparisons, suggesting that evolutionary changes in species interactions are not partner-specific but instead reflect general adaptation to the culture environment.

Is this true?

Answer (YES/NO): NO